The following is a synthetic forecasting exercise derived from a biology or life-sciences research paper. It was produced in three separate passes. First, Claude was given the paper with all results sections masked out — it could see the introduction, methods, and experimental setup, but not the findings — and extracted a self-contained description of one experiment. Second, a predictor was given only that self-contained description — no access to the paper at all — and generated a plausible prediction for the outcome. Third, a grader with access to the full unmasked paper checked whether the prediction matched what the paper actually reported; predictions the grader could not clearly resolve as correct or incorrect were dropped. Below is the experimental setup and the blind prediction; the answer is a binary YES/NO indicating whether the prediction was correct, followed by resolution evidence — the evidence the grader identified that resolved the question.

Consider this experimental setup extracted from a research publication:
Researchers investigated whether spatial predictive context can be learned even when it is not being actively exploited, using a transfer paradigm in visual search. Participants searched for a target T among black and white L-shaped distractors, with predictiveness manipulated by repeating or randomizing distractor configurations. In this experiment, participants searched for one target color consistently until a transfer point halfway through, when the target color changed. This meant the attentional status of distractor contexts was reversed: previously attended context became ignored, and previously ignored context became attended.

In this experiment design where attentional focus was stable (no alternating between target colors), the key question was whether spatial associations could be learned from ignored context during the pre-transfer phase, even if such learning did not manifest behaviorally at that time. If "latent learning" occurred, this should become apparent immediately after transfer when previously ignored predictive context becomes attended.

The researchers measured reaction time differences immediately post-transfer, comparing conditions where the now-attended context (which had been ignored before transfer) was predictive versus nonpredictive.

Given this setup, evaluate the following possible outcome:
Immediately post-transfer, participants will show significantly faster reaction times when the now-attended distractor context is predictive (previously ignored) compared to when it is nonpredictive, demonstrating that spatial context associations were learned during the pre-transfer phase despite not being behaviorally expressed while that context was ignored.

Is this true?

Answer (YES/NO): YES